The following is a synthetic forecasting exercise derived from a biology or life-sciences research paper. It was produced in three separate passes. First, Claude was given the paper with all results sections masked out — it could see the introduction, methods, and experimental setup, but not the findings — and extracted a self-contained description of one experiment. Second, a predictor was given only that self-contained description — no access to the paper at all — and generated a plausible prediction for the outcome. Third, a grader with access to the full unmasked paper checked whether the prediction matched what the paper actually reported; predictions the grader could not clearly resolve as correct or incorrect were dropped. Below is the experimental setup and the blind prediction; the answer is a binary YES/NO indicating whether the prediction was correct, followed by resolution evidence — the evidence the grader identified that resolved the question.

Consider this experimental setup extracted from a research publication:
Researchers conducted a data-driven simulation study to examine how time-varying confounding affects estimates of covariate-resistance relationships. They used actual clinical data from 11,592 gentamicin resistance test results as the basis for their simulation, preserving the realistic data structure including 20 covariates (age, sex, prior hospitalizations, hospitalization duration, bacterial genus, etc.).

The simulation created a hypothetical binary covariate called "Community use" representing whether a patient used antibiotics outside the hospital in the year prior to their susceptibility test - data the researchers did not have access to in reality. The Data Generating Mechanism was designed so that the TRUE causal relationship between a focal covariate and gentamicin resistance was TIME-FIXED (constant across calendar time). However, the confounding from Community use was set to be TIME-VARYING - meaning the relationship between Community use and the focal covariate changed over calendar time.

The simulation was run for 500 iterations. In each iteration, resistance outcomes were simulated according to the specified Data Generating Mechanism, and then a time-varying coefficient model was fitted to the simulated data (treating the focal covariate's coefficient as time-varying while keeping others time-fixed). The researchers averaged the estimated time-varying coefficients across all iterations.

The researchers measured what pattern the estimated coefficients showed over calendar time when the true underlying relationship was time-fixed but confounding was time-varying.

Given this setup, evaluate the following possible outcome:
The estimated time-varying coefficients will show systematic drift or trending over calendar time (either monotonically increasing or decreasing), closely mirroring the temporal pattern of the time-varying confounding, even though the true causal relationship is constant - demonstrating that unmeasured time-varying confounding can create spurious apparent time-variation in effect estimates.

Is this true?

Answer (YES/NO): YES